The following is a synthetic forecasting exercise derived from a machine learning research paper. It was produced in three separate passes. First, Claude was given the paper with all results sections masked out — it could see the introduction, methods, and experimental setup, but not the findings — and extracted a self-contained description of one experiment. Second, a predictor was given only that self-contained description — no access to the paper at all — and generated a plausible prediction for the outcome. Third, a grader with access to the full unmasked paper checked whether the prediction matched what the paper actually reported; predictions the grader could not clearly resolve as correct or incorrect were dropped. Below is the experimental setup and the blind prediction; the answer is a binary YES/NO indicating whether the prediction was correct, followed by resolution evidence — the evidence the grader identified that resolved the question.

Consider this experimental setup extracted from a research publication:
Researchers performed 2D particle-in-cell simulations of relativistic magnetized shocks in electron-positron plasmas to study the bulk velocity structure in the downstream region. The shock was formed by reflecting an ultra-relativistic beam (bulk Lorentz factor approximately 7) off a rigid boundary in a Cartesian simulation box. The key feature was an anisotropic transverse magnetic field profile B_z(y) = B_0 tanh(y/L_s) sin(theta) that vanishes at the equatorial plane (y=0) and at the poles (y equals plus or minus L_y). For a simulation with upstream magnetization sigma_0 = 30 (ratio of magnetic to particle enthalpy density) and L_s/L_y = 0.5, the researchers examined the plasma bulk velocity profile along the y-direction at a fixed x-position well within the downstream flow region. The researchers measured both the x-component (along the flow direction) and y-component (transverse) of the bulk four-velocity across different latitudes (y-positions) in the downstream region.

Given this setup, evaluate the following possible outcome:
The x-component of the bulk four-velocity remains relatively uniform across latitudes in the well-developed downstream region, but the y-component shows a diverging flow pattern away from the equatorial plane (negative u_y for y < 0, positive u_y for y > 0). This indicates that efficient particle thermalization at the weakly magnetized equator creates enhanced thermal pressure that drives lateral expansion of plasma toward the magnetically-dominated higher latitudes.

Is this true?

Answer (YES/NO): NO